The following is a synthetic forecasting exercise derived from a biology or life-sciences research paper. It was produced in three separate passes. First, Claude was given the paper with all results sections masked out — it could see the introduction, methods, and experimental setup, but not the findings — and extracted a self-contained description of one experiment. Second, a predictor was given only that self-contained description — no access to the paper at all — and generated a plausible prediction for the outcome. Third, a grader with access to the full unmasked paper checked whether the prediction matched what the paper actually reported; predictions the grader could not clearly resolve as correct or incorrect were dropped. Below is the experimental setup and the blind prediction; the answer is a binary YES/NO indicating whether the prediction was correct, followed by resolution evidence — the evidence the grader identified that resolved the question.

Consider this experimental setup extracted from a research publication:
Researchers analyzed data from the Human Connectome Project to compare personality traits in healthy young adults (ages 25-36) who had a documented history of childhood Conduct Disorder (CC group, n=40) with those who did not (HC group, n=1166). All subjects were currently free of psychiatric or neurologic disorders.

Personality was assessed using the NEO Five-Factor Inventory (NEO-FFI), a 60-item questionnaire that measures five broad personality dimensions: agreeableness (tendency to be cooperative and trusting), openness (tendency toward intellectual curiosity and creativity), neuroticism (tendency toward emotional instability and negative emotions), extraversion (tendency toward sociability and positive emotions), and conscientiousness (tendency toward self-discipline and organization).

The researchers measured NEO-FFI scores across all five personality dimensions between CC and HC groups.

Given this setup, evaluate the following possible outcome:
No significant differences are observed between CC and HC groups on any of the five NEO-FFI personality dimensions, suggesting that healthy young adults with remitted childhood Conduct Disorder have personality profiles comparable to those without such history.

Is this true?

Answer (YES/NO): NO